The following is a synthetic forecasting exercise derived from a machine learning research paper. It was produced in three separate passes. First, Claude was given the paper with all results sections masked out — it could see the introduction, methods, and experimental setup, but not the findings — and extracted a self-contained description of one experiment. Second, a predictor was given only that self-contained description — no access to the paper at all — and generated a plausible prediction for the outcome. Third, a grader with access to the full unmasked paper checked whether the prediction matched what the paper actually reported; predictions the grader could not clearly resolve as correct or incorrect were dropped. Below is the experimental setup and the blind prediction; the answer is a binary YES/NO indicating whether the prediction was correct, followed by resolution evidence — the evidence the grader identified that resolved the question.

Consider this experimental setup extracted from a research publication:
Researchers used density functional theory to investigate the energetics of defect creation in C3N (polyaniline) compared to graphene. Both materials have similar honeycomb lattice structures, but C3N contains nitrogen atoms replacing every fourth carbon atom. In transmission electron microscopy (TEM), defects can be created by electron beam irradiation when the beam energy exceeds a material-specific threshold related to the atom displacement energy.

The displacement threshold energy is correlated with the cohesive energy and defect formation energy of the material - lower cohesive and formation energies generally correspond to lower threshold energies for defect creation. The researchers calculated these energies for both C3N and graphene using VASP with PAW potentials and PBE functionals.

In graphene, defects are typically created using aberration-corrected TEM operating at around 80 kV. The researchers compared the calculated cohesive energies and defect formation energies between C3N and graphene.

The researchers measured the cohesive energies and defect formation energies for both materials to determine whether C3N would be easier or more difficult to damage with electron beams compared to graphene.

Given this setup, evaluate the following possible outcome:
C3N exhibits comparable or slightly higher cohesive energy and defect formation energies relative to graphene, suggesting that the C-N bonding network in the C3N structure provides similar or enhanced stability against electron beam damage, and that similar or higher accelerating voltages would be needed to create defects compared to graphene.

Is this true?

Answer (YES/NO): NO